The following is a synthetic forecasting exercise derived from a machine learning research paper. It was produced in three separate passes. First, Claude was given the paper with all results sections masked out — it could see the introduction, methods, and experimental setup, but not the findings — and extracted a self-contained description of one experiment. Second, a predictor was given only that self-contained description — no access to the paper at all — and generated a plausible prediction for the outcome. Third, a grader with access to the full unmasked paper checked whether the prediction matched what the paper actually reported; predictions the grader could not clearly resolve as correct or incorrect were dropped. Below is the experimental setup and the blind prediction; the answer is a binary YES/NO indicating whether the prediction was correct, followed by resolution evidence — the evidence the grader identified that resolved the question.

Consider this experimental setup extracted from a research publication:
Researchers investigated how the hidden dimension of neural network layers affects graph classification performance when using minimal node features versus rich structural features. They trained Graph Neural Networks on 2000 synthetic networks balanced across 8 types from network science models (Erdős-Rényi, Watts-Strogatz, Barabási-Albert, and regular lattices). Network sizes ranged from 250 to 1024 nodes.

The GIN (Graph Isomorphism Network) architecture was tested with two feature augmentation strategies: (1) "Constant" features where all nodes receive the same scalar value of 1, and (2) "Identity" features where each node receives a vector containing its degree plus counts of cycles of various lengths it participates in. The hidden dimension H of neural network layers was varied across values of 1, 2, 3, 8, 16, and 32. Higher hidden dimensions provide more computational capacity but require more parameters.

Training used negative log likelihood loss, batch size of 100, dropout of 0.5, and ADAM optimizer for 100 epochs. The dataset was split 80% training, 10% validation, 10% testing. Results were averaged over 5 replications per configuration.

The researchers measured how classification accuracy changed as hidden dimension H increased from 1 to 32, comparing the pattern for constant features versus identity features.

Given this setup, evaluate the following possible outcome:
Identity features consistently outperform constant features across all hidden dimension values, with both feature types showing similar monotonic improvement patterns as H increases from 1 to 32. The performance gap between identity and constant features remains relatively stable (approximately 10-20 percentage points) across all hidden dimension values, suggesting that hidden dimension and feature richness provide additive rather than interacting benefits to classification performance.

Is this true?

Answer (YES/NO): NO